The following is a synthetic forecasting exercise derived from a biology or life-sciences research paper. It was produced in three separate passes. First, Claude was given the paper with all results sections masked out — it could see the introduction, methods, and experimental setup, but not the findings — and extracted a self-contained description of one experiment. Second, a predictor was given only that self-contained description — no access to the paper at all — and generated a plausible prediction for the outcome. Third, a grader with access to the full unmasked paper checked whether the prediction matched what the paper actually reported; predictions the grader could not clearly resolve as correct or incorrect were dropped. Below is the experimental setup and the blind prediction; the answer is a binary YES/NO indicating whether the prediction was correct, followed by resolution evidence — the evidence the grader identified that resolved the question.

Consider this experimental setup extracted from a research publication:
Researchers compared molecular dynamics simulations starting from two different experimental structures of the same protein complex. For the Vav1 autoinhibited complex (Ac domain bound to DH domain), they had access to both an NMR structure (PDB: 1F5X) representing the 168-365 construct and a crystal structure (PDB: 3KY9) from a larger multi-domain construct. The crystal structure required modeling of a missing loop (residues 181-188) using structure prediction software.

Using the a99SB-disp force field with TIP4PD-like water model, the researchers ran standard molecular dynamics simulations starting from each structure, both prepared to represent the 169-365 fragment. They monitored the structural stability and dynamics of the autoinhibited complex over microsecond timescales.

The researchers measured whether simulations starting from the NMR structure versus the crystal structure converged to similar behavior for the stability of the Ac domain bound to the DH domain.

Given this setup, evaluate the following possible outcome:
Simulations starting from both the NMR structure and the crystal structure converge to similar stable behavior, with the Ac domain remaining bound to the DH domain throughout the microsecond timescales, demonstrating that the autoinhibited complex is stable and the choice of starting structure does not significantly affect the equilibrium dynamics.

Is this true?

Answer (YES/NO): NO